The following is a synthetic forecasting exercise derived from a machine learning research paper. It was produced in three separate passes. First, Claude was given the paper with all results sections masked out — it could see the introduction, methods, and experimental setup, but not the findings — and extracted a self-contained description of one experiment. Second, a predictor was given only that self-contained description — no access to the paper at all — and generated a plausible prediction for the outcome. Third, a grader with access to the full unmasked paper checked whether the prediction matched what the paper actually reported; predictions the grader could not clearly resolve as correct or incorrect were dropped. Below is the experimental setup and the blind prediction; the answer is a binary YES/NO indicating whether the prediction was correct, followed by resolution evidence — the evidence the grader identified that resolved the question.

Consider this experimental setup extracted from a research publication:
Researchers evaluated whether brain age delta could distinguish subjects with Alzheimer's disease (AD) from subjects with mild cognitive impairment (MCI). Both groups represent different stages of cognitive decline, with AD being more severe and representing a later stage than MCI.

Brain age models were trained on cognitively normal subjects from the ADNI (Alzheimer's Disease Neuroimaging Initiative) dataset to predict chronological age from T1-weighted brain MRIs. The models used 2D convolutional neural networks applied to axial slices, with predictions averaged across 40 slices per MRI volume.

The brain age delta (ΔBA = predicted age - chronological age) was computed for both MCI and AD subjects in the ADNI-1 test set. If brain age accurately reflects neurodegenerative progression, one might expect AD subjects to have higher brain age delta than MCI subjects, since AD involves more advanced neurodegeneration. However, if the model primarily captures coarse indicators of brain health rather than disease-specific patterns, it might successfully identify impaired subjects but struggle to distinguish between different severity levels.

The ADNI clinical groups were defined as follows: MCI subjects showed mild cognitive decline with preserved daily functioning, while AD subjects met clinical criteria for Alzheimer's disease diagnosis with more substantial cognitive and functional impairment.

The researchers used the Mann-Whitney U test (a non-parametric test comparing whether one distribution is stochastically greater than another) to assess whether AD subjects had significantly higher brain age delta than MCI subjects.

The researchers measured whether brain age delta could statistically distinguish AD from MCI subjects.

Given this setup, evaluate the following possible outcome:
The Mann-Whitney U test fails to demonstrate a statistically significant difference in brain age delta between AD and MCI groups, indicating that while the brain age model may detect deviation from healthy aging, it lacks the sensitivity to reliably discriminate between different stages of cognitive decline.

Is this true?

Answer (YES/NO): NO